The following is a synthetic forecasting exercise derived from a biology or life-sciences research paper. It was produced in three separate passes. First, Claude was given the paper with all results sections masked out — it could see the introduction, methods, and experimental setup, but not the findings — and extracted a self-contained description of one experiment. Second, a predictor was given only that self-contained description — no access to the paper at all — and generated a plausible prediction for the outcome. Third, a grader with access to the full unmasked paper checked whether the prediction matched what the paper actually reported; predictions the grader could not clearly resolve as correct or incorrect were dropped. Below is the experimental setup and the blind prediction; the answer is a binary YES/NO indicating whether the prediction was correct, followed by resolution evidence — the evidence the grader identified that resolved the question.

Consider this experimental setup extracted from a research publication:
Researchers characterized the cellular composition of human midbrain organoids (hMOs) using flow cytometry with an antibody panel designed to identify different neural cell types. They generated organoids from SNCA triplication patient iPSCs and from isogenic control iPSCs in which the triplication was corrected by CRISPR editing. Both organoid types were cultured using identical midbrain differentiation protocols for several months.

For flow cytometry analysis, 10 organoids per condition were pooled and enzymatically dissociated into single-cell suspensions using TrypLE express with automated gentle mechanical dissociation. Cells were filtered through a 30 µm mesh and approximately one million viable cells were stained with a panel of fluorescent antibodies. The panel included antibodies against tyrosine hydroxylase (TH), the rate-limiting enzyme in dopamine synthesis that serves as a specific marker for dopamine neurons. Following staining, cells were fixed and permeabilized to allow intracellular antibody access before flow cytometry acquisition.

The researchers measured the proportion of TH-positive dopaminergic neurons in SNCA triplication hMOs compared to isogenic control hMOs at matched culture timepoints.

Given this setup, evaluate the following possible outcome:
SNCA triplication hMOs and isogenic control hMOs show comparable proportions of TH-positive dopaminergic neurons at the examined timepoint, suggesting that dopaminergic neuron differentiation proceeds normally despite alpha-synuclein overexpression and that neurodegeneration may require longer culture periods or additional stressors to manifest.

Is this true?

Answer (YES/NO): NO